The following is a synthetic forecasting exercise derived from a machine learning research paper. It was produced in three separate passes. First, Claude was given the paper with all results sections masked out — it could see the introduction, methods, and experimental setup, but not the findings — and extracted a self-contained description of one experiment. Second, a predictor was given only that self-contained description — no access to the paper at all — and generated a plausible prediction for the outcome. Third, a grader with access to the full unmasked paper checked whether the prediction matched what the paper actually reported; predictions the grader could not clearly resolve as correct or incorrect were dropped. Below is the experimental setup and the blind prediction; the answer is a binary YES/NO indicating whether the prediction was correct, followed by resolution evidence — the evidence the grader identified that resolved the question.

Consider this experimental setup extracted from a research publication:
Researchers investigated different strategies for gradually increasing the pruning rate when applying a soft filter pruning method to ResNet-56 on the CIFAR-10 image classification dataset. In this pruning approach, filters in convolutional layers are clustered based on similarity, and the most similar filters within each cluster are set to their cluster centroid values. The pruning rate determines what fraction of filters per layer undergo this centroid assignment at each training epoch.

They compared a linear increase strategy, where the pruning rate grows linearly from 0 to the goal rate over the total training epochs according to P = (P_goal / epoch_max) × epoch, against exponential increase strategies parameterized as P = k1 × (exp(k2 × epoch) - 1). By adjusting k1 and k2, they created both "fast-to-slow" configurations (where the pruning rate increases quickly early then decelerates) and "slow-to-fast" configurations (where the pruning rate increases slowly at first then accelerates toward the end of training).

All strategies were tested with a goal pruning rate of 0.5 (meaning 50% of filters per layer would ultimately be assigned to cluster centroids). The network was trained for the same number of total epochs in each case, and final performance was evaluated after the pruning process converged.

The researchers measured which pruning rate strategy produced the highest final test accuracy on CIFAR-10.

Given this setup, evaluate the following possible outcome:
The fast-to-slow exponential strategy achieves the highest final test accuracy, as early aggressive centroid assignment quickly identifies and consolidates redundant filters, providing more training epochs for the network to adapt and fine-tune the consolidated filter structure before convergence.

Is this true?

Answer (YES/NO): YES